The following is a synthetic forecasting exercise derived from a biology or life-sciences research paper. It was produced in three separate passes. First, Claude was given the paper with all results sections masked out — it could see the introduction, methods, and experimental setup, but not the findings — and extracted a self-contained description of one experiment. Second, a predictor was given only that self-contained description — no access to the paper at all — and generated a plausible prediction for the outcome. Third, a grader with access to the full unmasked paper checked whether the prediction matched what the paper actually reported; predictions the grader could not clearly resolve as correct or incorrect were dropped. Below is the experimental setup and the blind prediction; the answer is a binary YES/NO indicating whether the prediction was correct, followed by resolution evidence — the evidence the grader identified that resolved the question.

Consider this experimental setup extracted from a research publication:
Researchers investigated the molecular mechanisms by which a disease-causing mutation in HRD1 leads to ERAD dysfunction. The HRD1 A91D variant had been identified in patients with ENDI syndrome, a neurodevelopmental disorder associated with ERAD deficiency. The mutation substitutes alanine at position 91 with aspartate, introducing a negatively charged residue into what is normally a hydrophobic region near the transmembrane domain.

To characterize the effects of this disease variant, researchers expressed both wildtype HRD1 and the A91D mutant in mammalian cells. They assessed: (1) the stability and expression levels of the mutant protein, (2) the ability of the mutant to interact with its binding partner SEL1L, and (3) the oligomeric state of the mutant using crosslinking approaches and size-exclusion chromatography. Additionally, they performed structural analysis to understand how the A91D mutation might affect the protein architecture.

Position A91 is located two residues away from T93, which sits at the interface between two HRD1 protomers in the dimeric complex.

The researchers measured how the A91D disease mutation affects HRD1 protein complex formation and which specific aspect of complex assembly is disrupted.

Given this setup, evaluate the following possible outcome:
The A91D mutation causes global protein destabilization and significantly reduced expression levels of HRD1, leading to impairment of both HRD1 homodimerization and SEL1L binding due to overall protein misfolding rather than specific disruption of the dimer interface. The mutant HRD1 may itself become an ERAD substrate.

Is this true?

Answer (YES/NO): NO